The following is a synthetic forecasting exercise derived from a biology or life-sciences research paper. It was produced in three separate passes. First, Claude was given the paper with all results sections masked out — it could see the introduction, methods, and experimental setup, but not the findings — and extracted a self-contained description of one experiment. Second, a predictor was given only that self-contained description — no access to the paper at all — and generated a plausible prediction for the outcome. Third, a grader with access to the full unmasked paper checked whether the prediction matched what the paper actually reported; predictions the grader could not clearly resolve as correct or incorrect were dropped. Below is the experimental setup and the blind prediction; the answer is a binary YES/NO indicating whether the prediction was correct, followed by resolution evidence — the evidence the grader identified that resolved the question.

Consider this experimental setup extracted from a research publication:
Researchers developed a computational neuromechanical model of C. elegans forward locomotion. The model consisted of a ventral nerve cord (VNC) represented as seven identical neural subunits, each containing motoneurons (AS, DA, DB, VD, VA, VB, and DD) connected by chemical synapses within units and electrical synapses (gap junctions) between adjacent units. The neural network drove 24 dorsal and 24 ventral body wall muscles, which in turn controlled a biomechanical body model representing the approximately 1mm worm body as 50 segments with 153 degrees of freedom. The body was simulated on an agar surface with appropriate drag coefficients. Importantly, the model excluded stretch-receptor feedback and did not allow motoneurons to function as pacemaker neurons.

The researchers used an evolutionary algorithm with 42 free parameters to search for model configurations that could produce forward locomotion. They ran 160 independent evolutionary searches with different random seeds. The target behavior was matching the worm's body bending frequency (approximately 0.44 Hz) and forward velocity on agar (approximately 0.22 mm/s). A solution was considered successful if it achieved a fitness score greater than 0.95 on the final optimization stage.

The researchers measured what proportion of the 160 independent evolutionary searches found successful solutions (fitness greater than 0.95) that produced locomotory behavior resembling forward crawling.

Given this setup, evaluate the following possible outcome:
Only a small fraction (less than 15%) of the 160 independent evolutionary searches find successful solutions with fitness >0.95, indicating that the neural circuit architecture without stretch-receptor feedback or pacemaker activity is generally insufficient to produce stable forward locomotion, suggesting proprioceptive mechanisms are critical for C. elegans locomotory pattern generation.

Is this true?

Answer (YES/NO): NO